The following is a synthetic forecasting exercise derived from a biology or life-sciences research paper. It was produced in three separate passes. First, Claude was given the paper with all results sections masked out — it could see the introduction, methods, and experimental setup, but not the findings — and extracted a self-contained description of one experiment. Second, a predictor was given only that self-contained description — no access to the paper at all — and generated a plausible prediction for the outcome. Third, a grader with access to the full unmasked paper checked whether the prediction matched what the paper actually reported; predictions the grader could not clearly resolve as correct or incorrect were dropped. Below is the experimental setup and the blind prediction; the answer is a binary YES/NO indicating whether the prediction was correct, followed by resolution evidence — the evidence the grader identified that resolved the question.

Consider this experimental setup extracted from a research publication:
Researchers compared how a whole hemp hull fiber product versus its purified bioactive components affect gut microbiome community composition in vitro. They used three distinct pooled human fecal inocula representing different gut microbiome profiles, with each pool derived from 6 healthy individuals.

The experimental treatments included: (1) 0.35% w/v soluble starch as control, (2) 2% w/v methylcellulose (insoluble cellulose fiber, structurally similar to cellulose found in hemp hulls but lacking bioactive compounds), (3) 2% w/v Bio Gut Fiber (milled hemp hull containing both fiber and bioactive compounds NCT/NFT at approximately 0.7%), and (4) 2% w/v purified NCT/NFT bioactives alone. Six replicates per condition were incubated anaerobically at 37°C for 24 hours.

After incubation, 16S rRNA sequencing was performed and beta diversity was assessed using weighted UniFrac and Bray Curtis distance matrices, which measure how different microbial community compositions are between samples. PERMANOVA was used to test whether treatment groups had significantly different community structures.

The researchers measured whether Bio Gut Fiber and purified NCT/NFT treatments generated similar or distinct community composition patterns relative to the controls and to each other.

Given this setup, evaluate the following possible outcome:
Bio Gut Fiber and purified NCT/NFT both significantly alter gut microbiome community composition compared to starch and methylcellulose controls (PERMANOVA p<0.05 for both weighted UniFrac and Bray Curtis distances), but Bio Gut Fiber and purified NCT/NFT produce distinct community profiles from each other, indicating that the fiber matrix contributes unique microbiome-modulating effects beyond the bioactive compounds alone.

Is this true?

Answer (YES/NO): YES